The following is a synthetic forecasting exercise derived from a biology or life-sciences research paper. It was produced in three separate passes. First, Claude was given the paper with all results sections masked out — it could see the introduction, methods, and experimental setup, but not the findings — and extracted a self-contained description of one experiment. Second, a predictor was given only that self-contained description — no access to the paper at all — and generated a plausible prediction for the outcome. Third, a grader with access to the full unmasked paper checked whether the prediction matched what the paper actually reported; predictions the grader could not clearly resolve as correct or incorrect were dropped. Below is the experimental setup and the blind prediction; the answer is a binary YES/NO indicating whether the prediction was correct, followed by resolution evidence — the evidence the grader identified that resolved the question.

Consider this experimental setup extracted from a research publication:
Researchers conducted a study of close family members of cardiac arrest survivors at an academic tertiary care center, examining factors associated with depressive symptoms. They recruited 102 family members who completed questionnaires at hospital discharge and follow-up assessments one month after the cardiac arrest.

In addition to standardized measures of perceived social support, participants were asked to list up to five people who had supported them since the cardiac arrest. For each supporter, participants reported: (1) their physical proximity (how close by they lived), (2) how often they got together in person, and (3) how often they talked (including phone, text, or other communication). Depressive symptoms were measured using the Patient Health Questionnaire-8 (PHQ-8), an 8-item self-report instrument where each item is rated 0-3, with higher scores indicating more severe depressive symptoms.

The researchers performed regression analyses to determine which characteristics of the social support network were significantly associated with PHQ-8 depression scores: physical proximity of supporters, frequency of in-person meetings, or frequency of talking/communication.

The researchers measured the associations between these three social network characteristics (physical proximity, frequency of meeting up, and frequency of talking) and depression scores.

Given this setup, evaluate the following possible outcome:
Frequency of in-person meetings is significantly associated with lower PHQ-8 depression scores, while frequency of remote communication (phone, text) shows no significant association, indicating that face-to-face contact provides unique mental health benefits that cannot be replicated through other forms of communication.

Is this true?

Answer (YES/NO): YES